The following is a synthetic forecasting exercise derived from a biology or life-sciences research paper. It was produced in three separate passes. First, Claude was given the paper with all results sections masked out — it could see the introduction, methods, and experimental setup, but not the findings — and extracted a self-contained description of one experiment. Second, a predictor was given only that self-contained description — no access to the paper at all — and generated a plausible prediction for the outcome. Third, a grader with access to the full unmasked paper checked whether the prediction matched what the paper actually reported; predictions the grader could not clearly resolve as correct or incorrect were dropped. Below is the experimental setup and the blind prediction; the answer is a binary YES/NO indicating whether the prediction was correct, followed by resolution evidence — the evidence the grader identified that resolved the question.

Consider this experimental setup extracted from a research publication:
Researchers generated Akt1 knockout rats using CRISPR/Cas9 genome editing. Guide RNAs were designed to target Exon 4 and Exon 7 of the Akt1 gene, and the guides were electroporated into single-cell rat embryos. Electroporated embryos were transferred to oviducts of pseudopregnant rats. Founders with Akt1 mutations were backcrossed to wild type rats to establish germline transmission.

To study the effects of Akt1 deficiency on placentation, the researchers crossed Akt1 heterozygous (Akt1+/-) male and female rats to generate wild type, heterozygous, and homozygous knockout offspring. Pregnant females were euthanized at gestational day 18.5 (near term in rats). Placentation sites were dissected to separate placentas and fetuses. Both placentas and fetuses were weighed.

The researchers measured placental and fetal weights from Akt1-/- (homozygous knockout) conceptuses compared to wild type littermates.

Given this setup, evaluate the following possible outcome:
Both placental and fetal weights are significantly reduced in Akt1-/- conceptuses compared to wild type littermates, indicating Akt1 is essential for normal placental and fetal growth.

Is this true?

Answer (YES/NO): YES